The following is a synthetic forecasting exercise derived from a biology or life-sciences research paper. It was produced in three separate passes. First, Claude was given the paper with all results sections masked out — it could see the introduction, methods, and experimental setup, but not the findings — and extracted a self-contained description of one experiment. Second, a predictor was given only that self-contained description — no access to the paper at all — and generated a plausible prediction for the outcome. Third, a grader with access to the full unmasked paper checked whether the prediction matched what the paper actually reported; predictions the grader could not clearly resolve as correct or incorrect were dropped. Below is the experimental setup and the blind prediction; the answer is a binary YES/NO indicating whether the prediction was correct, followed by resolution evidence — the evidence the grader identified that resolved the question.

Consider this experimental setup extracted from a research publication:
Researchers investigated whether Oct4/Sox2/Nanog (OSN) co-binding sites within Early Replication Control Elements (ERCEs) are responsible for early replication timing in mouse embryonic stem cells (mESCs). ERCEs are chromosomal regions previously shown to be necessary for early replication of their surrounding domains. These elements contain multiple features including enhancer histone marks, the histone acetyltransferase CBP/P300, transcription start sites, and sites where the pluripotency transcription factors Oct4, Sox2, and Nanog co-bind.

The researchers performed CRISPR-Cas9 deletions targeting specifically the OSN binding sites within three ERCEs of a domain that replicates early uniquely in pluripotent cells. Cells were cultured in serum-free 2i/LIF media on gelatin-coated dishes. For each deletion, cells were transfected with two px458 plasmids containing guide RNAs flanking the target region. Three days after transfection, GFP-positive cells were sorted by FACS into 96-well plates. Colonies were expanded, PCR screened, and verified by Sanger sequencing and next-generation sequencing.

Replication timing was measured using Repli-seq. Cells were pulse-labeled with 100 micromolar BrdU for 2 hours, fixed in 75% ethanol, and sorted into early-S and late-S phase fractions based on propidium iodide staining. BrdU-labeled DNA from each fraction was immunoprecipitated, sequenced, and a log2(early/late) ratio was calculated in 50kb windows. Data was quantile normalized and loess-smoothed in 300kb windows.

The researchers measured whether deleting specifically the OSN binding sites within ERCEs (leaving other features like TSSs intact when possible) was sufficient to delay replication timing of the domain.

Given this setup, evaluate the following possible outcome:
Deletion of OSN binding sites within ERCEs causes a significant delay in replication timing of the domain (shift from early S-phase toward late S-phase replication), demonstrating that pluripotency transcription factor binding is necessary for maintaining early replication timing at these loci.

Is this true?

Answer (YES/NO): YES